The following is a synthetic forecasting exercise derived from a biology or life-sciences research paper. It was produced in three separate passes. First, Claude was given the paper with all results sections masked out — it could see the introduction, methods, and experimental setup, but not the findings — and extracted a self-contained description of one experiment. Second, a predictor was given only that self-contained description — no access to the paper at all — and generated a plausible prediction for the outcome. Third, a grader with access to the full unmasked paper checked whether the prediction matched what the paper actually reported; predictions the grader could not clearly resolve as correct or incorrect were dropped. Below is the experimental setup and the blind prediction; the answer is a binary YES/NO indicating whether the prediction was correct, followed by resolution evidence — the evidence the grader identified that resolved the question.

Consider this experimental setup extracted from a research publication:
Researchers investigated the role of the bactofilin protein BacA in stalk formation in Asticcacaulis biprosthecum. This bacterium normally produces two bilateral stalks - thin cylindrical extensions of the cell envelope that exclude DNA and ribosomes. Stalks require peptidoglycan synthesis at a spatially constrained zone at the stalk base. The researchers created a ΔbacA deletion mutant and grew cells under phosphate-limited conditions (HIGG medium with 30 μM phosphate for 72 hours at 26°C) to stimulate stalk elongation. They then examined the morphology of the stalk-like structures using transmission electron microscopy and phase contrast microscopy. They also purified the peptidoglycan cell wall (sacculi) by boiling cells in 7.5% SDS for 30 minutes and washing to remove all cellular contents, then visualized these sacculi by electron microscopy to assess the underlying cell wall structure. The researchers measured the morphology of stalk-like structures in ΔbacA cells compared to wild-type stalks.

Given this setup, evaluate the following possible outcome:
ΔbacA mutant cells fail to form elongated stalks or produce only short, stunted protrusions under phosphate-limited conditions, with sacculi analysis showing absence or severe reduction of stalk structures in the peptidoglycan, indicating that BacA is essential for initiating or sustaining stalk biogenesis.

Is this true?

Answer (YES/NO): NO